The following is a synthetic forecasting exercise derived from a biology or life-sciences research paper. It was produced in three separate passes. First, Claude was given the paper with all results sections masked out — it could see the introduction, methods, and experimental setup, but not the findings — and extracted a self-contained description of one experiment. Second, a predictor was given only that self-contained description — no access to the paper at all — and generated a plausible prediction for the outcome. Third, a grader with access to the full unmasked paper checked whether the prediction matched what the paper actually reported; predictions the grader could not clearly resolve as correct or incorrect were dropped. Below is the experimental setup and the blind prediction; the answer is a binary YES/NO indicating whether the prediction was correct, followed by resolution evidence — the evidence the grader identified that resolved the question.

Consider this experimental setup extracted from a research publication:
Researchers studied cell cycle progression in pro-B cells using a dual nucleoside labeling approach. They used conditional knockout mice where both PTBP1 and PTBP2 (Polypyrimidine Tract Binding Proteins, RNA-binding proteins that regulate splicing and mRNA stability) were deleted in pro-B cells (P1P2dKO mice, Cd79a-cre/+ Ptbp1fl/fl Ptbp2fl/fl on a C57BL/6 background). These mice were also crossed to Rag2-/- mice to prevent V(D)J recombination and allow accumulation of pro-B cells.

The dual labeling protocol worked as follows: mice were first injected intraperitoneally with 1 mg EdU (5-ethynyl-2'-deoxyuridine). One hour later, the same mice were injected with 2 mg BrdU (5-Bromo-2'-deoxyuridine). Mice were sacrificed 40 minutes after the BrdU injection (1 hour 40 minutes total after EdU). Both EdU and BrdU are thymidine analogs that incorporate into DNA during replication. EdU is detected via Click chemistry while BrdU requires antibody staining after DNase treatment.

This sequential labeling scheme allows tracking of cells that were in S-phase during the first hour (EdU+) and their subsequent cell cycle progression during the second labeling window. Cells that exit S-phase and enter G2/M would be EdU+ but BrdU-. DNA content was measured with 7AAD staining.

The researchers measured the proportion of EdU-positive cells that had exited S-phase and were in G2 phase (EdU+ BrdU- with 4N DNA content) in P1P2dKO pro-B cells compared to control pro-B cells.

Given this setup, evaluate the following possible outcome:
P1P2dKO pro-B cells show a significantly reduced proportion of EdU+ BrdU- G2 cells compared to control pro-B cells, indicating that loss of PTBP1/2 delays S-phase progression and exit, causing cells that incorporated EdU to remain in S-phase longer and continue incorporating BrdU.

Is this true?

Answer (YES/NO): NO